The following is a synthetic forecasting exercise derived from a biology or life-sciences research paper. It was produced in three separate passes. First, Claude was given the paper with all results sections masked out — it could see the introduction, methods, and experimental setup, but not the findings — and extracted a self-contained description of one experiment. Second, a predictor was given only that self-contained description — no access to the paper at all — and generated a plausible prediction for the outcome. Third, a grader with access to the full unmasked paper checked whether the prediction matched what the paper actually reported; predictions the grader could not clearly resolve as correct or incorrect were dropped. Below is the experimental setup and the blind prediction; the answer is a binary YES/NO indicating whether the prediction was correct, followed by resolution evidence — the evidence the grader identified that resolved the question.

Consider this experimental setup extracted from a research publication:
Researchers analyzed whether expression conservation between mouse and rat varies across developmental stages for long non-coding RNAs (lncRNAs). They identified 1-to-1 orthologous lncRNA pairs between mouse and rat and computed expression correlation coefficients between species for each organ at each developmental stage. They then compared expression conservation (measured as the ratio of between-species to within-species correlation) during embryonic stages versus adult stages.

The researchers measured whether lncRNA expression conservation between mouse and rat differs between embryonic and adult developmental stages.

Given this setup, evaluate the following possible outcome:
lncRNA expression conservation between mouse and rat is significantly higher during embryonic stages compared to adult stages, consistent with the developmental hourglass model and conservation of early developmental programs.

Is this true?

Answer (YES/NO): NO